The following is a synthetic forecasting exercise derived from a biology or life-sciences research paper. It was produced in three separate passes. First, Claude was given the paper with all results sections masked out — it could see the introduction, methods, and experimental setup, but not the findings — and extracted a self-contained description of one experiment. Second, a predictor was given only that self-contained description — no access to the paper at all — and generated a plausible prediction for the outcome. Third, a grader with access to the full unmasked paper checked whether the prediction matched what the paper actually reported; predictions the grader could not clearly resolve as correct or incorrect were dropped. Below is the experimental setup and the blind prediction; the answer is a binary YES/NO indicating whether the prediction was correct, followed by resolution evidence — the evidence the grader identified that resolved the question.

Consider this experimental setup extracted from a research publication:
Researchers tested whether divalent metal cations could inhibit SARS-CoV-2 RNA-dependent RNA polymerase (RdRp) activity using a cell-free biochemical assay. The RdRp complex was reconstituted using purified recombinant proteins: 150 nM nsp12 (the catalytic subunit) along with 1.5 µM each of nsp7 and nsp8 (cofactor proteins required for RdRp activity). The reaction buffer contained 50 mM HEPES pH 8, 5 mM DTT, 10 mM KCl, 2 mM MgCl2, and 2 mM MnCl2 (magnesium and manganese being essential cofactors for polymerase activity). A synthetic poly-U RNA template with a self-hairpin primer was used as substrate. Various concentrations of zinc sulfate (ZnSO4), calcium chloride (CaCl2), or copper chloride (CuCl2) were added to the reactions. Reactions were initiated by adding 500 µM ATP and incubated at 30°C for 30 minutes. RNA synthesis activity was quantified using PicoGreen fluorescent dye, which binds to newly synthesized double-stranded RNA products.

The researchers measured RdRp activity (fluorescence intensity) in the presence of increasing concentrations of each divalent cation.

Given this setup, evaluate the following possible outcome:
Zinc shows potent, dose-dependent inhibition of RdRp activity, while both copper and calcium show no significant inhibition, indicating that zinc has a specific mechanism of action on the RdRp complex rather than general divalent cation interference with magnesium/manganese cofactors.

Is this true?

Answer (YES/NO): NO